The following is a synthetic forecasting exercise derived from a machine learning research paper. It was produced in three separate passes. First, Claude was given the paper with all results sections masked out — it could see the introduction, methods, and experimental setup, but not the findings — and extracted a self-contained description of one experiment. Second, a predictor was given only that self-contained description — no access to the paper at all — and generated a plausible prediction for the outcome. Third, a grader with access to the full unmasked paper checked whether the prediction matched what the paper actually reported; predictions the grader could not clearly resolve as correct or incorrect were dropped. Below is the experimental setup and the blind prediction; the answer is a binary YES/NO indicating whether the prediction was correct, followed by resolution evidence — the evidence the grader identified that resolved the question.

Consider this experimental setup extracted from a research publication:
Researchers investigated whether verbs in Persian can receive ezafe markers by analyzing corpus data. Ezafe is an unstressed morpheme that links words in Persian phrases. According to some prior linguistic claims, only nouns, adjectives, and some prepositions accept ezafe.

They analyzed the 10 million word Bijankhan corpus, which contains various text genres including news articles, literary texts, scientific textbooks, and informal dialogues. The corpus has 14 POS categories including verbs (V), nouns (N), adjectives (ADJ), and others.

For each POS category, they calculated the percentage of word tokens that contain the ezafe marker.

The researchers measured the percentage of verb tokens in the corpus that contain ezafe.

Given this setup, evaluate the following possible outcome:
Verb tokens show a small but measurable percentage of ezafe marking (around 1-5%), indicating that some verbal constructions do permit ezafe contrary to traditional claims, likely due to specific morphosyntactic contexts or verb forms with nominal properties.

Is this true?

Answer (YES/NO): NO